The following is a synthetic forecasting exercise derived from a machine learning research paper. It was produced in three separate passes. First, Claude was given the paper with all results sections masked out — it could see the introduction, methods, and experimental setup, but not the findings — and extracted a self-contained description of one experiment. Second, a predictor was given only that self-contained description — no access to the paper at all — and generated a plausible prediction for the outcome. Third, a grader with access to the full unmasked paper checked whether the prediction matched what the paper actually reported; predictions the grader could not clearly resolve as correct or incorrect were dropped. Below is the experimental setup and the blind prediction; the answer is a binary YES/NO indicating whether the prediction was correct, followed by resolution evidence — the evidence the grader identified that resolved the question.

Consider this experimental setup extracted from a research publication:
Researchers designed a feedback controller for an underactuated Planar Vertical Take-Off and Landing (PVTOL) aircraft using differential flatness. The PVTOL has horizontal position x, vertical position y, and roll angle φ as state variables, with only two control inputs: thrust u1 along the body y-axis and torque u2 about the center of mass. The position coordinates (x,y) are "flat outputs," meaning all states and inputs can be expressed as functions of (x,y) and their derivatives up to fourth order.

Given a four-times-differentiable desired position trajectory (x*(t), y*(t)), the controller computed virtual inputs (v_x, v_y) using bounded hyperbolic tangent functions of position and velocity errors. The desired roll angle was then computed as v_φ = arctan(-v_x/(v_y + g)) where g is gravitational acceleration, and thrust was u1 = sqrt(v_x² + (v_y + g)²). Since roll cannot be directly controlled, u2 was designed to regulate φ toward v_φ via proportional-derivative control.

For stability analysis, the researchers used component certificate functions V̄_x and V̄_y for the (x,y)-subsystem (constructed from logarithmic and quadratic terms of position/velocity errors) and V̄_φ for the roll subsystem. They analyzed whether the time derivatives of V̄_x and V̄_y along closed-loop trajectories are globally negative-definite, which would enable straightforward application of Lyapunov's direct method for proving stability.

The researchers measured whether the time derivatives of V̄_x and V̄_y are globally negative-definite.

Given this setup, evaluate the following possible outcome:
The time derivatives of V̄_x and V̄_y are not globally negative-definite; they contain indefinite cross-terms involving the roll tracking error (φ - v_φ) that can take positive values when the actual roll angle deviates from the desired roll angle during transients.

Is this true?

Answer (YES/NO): YES